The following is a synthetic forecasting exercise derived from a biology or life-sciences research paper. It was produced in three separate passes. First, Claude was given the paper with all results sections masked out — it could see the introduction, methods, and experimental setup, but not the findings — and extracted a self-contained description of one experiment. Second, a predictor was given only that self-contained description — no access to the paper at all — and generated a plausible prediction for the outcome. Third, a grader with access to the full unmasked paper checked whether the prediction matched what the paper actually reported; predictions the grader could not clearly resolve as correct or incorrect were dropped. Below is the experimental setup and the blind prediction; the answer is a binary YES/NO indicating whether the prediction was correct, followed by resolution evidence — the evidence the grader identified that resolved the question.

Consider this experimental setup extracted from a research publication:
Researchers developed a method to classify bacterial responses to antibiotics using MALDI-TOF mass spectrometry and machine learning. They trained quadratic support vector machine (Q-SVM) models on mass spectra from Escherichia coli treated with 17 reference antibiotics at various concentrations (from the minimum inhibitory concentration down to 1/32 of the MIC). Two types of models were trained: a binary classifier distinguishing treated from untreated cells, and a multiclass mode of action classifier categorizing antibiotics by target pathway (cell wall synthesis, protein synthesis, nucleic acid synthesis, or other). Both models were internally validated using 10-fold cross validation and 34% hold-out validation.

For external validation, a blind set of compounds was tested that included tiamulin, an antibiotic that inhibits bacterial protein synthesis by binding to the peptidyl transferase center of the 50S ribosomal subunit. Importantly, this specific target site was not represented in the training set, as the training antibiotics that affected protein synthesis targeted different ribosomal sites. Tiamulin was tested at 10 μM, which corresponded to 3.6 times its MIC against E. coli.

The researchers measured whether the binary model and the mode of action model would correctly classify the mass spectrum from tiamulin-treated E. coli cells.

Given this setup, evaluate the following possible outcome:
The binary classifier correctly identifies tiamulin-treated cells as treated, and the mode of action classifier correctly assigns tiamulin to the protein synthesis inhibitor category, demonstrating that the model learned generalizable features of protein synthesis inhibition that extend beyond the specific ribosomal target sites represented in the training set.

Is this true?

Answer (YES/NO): NO